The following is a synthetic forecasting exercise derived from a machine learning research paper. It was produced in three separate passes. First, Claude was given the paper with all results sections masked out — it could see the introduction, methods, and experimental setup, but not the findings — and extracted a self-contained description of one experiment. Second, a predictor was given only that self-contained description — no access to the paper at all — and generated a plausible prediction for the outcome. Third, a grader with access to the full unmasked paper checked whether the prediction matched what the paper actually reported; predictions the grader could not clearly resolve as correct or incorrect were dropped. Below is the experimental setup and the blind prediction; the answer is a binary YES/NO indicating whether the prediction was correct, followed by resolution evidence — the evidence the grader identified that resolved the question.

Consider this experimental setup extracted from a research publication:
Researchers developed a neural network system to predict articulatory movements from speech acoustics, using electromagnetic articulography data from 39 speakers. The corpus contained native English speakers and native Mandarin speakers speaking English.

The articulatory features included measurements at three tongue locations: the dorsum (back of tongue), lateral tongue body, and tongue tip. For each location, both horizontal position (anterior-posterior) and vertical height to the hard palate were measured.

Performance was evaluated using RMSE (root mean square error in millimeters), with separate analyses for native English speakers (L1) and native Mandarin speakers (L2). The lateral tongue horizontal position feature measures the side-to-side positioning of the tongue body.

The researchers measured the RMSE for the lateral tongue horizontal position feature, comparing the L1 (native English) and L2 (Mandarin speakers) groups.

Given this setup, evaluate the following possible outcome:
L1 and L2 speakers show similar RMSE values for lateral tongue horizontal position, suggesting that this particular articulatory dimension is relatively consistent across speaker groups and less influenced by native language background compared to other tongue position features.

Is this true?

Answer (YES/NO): NO